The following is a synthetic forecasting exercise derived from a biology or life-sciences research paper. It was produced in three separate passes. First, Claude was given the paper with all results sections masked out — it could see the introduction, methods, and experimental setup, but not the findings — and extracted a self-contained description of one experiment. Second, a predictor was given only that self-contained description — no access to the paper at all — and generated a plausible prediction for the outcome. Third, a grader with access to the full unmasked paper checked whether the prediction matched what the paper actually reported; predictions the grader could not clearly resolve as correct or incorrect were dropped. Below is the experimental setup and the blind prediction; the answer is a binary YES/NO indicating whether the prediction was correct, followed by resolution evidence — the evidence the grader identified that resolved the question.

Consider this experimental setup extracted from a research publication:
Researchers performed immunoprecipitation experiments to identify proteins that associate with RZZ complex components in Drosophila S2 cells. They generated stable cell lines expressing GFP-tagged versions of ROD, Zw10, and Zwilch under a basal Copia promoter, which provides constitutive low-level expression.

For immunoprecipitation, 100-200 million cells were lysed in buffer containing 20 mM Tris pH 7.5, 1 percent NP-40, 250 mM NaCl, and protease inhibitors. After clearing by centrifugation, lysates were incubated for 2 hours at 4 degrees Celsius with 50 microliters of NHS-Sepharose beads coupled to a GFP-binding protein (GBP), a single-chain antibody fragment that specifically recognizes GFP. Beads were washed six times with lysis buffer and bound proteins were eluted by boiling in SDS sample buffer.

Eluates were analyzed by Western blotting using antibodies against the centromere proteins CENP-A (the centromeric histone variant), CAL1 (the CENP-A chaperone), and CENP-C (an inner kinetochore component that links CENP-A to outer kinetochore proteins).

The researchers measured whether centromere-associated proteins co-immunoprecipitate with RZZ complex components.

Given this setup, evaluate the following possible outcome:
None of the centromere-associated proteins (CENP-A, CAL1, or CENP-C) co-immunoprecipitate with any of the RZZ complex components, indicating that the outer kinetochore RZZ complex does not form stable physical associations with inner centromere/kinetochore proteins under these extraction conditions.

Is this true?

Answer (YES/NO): NO